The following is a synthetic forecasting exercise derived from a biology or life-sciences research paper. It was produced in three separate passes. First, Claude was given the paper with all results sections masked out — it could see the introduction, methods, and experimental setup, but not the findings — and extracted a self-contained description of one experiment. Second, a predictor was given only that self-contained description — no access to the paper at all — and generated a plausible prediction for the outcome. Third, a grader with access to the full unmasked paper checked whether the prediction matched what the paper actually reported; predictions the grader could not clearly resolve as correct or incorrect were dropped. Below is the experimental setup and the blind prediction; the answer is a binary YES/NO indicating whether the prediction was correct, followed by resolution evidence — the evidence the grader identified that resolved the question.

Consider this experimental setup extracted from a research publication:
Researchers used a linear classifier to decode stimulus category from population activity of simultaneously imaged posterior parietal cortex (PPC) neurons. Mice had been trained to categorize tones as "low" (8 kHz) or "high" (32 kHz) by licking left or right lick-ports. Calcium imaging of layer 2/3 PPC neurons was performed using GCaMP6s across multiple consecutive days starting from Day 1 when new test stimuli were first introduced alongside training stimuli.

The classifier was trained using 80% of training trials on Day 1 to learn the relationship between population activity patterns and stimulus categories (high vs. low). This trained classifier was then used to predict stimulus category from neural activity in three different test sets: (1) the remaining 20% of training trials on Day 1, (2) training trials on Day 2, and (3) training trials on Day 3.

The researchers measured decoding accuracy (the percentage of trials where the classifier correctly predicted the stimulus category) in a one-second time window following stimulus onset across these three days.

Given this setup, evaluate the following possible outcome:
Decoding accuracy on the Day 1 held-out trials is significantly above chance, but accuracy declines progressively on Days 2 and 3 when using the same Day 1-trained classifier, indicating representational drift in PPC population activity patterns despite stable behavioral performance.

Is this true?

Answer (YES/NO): NO